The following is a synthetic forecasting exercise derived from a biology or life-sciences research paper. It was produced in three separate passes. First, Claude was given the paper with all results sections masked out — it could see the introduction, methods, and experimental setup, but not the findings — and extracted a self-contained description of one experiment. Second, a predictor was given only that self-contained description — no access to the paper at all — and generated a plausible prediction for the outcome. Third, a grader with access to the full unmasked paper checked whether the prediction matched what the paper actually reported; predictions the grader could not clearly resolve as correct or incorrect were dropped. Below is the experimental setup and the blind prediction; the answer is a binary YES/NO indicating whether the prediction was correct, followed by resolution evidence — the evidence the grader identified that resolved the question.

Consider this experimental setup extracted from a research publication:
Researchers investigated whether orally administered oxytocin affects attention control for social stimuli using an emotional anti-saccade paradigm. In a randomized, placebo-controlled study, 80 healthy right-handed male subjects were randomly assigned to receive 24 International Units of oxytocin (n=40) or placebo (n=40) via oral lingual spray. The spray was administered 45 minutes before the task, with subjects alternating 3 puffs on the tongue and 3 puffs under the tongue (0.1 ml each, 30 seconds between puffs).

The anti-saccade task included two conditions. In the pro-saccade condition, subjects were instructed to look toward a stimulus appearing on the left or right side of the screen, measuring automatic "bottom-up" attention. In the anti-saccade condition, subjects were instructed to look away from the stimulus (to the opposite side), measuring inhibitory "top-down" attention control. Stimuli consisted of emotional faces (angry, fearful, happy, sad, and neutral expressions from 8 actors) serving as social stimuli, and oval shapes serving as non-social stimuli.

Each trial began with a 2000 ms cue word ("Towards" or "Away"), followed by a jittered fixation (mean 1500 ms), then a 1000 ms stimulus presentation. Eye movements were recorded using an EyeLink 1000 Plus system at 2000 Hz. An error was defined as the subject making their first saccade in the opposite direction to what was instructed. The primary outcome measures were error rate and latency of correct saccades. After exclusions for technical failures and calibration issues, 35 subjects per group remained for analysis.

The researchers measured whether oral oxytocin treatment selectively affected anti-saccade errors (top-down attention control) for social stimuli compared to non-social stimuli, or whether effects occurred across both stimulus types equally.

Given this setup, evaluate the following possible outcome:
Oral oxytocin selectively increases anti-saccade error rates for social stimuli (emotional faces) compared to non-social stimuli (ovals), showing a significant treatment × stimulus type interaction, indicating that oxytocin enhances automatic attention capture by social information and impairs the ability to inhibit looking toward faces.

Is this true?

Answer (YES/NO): NO